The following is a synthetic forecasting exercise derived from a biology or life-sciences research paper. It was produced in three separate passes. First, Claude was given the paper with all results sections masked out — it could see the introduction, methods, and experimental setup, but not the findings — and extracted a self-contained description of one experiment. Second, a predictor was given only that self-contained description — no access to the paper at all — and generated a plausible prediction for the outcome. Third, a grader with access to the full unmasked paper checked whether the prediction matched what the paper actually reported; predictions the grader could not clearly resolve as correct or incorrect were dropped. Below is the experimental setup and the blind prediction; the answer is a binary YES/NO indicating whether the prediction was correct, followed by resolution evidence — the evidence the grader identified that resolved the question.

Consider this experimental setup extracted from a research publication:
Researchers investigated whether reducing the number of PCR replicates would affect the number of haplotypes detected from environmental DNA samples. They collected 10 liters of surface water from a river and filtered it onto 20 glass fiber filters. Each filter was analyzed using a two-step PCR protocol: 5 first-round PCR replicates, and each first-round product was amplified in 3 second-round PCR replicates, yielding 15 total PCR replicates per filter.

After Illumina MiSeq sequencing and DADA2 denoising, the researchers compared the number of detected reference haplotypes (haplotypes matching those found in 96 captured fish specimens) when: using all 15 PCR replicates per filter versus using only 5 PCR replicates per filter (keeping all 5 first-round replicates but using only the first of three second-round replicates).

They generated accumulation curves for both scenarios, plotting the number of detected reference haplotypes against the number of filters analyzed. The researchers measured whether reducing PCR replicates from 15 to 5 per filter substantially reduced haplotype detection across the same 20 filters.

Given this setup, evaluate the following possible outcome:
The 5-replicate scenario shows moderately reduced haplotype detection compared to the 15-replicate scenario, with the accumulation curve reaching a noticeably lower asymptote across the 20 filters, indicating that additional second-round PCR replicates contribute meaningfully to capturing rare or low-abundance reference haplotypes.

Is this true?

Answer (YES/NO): NO